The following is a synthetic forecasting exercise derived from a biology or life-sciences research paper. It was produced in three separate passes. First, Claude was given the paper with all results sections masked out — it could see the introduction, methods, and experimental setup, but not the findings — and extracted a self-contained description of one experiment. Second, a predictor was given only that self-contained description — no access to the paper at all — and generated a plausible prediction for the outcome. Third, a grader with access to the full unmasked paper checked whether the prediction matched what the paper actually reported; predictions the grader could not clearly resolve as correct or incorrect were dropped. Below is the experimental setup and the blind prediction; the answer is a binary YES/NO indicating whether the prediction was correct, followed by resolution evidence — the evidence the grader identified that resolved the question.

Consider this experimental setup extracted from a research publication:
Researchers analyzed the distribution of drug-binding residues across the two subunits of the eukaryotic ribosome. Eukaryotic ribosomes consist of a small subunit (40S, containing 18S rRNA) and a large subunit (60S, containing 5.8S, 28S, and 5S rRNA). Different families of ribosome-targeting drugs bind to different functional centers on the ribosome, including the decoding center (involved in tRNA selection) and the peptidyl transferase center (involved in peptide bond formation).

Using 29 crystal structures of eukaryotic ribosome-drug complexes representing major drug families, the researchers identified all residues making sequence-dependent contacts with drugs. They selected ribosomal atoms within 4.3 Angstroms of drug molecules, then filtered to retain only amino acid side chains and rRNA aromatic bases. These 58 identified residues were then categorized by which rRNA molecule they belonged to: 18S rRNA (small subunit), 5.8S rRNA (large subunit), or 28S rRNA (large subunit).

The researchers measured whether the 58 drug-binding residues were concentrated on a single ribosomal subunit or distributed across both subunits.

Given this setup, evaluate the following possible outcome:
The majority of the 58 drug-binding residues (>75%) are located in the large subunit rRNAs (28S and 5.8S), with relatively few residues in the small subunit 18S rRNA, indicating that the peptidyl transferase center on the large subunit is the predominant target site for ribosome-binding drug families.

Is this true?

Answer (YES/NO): NO